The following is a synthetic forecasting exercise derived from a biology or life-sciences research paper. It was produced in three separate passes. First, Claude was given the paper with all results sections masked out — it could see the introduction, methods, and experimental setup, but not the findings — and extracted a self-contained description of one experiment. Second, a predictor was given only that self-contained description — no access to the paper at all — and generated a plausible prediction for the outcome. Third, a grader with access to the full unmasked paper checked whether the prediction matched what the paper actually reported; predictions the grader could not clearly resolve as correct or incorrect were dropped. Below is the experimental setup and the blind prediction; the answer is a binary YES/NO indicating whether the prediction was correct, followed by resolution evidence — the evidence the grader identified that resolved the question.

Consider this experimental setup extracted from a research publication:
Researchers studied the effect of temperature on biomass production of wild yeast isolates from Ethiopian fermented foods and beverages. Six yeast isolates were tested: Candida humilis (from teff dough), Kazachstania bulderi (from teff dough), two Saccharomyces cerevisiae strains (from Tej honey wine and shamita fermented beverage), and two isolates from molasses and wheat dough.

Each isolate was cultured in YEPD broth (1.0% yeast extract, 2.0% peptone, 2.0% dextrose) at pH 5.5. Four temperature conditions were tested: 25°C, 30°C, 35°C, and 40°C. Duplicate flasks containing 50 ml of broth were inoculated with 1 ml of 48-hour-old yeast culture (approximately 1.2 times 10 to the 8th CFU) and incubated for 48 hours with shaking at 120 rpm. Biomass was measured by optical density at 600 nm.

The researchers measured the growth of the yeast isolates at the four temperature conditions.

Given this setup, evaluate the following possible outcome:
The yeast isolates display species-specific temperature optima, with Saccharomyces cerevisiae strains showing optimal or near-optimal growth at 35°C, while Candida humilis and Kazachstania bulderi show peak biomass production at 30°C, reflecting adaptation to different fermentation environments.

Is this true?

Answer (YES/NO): NO